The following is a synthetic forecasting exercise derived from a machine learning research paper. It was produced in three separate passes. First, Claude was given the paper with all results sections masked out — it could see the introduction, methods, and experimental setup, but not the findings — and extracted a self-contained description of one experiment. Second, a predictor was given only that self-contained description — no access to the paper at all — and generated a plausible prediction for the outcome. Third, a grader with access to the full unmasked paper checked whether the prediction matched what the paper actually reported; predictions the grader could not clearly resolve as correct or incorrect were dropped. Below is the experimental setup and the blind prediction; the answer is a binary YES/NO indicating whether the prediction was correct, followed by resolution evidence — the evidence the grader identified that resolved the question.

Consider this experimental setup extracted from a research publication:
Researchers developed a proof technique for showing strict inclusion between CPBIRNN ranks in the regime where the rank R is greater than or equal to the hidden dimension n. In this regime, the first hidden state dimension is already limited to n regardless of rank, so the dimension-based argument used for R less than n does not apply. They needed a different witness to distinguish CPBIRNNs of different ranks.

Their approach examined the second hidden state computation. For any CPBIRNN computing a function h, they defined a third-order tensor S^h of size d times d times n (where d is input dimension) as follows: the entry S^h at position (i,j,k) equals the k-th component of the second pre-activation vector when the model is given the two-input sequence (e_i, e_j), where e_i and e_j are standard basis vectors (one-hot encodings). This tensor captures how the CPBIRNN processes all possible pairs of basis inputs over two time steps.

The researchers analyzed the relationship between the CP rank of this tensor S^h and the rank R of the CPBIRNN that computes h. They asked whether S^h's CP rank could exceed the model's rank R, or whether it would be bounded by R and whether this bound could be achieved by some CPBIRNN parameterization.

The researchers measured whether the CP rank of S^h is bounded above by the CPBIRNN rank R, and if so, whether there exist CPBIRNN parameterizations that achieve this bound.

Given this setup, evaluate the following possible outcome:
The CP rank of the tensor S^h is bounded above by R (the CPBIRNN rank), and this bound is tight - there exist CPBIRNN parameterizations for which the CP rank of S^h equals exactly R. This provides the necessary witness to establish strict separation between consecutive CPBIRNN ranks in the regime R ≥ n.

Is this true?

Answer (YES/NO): YES